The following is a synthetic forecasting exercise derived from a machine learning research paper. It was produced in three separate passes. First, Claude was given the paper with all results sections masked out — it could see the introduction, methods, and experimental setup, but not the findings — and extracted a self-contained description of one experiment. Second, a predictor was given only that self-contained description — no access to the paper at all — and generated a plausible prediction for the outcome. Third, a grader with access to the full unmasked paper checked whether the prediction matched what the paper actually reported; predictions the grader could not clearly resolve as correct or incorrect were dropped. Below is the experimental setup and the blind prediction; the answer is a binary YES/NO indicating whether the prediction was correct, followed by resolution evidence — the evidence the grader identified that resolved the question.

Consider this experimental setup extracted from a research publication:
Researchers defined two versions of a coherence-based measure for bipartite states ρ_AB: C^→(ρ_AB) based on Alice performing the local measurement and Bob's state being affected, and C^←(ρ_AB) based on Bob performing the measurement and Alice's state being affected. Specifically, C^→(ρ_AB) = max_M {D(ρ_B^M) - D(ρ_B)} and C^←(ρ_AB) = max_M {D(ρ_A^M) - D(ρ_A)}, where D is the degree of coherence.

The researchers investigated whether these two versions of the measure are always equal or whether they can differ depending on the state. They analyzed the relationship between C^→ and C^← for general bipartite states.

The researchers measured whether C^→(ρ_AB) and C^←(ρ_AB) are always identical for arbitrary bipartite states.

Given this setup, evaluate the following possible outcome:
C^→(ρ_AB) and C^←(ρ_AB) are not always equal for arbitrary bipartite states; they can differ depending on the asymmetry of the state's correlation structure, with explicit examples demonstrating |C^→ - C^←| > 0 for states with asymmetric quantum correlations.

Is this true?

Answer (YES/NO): NO